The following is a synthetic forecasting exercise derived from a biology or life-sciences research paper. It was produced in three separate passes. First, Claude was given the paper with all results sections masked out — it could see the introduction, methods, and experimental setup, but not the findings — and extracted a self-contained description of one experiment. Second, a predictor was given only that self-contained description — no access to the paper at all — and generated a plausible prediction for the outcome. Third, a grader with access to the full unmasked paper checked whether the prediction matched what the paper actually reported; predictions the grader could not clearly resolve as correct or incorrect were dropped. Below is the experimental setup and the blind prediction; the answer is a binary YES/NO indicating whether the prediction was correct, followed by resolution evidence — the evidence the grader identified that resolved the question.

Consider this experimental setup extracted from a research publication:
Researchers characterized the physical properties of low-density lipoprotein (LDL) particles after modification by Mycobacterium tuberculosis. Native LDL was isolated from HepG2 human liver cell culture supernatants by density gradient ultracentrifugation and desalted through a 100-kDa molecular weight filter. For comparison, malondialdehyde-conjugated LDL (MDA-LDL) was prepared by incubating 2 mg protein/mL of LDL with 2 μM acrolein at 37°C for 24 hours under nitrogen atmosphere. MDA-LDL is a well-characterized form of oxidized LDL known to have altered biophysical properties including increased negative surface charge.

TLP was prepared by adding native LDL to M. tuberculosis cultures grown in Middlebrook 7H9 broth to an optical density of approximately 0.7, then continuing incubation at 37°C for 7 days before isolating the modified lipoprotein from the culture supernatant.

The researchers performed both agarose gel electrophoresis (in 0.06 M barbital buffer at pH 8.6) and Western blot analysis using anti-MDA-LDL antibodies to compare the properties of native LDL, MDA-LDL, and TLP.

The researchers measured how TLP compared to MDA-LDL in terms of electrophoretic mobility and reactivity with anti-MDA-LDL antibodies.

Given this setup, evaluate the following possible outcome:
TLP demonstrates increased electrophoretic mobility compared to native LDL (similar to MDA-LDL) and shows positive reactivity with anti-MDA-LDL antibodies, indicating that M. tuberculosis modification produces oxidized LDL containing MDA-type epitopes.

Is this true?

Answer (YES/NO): NO